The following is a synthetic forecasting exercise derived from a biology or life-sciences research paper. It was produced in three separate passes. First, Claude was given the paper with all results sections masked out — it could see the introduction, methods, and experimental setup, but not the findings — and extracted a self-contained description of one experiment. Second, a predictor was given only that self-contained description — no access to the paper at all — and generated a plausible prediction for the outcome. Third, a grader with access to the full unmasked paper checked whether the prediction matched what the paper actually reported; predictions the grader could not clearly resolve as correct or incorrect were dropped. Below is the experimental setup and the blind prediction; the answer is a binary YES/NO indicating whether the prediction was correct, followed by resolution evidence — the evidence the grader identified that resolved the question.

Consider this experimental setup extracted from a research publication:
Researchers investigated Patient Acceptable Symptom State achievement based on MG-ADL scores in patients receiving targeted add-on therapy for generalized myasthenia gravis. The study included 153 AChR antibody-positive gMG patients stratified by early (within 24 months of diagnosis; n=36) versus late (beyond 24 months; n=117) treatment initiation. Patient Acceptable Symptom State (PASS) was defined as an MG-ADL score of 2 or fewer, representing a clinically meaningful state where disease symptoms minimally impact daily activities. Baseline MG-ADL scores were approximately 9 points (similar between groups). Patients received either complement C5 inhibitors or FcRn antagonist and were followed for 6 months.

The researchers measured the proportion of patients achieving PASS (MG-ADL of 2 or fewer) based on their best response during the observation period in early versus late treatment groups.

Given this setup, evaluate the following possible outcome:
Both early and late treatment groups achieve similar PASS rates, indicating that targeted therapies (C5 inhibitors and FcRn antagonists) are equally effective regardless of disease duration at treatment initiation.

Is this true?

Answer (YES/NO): NO